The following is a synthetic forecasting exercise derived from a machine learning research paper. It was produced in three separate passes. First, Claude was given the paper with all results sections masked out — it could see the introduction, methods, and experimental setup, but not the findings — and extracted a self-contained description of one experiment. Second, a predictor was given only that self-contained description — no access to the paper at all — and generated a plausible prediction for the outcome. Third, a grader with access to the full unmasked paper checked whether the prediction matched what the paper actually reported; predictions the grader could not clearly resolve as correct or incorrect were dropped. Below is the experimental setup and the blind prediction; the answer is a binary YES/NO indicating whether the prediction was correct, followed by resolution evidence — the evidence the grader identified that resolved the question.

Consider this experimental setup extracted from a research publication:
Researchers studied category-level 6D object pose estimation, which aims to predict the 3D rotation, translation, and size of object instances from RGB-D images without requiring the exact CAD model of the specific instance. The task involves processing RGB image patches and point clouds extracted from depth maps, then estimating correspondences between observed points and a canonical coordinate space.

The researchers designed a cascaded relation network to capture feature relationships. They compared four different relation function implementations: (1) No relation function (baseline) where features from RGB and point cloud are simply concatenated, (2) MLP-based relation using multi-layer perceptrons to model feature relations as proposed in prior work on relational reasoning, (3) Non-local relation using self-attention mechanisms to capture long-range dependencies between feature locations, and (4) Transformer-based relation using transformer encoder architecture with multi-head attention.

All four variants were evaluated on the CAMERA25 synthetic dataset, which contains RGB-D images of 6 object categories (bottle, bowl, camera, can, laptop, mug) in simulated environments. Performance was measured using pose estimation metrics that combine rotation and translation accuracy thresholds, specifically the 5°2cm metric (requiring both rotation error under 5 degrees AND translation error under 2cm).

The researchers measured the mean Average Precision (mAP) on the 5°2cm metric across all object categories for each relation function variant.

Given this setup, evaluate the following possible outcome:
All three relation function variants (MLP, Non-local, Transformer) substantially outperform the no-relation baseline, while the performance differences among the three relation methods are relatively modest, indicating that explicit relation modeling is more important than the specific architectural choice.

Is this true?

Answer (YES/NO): NO